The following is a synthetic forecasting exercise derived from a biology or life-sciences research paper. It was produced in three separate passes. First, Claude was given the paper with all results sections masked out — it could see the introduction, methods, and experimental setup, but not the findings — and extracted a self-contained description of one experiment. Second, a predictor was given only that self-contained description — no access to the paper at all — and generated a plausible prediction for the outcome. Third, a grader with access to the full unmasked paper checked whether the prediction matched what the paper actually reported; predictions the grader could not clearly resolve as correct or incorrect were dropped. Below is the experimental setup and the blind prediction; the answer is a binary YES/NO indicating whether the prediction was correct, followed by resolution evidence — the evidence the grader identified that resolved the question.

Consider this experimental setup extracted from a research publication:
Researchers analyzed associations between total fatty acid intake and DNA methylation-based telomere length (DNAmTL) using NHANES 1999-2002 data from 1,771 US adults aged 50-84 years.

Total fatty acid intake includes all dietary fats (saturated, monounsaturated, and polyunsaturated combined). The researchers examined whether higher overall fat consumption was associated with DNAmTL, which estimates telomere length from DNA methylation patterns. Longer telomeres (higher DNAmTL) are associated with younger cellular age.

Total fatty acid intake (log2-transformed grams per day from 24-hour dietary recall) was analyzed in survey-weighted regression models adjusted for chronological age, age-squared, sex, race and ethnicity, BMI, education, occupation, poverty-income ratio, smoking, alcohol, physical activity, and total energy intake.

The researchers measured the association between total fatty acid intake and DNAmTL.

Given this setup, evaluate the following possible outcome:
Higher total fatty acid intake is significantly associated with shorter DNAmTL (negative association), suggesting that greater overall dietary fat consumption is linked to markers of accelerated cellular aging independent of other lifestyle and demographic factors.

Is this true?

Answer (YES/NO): NO